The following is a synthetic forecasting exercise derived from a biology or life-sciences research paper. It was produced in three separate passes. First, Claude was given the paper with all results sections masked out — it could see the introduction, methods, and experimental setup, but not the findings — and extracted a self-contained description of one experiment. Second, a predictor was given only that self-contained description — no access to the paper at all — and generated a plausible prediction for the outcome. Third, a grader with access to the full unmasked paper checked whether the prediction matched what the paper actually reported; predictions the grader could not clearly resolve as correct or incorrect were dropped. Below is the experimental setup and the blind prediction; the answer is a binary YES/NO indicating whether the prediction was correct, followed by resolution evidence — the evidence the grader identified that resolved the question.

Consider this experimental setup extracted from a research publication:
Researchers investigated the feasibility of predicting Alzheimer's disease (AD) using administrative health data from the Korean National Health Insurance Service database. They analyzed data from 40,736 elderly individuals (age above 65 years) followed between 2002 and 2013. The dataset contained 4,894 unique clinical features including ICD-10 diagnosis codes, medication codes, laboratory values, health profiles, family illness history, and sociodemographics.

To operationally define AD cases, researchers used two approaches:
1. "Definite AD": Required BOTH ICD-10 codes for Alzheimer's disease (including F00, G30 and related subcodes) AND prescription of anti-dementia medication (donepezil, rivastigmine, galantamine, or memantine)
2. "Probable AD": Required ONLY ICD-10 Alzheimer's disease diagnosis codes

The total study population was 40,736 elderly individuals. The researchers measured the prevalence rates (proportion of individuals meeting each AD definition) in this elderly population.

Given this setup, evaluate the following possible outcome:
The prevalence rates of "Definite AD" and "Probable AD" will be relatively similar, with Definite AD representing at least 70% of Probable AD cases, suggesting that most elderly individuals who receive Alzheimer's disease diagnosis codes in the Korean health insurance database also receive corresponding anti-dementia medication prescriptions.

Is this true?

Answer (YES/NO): NO